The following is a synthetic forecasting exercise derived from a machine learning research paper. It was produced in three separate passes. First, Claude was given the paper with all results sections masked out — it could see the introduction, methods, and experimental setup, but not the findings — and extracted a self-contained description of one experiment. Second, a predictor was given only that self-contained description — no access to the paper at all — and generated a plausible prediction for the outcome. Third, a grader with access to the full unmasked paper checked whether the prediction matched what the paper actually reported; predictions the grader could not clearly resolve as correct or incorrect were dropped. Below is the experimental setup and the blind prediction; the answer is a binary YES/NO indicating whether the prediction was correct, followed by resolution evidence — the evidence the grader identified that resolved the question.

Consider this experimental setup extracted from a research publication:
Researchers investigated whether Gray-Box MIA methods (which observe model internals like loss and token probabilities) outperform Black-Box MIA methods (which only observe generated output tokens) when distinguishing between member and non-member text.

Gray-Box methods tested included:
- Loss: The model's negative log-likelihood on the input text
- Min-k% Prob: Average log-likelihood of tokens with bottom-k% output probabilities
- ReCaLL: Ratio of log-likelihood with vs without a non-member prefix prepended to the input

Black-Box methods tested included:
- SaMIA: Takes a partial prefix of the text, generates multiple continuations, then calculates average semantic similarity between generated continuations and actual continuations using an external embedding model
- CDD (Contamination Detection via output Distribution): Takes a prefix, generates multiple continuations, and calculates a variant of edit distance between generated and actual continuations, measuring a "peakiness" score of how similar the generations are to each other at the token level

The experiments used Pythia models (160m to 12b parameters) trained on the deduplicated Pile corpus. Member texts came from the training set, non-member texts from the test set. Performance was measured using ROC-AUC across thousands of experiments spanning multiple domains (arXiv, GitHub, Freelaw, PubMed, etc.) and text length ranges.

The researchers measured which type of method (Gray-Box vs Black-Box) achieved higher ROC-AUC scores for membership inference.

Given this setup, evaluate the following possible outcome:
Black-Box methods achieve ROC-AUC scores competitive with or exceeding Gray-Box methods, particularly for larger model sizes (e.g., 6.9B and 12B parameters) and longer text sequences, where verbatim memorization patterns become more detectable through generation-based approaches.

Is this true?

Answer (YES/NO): NO